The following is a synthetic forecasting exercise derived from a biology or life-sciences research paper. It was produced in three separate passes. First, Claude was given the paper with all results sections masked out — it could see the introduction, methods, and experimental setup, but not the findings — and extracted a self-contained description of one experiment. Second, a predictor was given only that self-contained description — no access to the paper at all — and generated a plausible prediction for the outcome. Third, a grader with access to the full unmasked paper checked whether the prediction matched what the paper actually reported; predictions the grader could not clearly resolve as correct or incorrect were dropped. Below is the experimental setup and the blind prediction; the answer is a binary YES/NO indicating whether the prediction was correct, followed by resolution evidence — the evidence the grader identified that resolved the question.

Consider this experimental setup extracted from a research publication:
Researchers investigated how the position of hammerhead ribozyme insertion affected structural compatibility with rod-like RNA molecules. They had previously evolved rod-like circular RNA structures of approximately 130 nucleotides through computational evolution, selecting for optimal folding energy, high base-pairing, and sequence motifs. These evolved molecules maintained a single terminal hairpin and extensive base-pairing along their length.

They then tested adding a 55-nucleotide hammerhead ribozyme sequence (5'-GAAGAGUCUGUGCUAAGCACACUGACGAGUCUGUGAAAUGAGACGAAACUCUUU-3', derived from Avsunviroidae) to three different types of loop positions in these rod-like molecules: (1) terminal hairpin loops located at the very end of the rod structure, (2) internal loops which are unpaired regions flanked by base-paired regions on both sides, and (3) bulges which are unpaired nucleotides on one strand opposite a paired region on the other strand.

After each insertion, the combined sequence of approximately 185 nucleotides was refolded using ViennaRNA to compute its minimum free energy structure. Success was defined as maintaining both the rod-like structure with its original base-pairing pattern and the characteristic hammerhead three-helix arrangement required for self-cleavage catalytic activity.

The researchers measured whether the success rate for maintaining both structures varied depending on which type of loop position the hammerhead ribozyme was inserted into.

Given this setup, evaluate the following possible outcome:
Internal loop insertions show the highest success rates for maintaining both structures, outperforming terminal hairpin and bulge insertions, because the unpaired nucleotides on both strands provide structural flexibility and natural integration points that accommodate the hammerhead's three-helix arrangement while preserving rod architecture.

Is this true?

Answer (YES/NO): NO